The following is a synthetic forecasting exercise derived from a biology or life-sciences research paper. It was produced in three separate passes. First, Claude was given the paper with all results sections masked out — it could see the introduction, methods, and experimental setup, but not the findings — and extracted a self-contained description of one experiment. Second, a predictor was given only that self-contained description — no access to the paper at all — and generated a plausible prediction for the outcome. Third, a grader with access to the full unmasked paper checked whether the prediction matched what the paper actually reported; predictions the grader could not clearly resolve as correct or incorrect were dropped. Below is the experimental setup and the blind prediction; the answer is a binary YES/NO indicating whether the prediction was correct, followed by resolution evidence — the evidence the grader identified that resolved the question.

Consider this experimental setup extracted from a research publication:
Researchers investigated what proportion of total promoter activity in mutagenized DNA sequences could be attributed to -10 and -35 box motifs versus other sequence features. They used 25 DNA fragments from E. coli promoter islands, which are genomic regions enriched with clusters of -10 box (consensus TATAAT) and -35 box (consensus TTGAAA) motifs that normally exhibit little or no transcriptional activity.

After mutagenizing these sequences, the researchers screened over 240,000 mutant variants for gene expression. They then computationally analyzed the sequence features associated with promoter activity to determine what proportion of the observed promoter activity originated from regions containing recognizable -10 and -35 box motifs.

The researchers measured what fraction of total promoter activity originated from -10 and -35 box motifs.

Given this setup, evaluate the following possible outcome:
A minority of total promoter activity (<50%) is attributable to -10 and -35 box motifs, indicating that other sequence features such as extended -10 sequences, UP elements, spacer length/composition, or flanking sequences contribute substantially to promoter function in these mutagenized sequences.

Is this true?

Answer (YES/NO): NO